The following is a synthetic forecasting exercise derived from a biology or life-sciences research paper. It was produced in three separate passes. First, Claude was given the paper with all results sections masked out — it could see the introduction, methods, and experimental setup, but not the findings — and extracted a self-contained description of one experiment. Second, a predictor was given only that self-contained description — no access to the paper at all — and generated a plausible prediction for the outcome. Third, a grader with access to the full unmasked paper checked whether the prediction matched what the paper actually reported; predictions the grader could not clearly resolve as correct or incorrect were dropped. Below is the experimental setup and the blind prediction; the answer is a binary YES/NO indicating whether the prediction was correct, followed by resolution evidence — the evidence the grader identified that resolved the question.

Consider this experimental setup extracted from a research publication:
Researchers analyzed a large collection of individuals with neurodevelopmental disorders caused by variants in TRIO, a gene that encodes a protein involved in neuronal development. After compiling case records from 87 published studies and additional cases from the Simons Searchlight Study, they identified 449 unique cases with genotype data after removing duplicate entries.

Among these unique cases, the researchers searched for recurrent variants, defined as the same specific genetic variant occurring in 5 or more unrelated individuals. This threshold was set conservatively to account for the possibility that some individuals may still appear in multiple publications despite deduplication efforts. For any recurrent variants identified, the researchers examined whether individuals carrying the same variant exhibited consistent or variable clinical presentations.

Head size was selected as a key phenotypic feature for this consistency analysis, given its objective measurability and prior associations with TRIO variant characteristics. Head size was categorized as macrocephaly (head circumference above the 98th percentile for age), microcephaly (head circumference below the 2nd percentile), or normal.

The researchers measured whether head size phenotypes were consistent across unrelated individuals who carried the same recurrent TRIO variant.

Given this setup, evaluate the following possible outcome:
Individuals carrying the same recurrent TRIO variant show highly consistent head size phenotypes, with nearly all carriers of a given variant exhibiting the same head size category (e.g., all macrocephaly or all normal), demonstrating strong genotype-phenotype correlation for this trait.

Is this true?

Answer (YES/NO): YES